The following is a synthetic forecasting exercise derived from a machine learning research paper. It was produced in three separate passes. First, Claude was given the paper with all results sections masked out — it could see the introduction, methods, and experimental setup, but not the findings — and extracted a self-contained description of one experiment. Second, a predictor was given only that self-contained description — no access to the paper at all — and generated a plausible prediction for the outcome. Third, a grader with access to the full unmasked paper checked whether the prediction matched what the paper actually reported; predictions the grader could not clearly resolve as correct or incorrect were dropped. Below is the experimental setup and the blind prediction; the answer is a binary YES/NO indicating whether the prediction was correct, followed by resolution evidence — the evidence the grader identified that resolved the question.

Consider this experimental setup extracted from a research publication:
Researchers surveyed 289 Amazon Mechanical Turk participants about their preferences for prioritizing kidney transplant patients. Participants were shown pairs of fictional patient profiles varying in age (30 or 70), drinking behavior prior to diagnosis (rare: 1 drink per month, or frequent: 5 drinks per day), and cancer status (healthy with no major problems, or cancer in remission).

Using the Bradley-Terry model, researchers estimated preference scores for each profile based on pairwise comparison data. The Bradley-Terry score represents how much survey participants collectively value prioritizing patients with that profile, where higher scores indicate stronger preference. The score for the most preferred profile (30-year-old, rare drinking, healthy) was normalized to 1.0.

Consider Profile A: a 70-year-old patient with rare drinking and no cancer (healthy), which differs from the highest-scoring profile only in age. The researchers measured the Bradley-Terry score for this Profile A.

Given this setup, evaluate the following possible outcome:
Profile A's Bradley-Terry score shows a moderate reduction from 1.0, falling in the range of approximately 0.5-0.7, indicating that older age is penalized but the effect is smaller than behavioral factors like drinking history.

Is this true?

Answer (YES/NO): NO